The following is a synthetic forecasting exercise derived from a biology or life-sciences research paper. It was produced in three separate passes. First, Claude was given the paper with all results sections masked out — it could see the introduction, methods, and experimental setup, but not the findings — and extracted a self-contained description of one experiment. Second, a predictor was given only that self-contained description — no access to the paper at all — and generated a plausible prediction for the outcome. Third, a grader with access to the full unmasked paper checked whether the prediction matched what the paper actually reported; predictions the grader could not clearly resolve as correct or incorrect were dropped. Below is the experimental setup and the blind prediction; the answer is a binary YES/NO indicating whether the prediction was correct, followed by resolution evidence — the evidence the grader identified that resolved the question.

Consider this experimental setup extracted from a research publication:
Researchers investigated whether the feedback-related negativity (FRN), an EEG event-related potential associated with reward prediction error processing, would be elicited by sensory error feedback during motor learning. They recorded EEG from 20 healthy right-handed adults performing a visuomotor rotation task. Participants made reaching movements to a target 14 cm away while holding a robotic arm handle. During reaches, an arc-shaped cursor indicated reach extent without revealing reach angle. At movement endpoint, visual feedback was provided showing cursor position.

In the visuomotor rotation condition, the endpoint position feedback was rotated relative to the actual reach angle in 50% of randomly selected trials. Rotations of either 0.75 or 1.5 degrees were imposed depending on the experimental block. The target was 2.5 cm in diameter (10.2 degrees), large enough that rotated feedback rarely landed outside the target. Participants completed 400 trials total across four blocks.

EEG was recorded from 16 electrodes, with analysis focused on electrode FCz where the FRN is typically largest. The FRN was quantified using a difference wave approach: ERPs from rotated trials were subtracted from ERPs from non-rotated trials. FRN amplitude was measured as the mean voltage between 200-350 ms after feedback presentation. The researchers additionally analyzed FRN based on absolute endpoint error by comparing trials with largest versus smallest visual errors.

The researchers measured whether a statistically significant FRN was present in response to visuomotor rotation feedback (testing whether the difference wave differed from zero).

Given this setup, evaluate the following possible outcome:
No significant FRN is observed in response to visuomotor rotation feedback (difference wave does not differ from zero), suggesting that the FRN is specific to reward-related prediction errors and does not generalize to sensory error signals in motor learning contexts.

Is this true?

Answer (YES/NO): YES